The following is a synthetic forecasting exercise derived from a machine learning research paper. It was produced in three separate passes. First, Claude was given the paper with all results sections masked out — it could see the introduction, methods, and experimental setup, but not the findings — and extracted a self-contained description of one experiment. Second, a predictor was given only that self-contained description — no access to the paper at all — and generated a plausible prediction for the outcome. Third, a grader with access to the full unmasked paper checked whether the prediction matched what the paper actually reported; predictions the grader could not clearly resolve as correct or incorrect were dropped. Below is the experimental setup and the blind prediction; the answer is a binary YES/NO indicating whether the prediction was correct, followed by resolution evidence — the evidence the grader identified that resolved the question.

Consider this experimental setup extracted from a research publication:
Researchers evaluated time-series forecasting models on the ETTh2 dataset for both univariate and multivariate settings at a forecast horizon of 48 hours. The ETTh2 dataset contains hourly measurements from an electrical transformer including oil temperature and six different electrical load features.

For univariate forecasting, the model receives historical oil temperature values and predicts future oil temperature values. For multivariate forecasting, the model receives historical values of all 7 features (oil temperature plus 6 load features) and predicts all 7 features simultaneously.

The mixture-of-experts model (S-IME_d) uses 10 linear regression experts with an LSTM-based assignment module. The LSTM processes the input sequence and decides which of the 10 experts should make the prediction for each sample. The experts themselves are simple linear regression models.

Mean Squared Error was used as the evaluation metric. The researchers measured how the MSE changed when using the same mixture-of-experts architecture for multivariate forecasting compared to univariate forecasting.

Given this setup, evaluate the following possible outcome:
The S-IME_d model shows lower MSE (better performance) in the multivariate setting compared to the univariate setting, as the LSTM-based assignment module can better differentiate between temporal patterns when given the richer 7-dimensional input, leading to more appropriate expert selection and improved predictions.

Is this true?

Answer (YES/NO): NO